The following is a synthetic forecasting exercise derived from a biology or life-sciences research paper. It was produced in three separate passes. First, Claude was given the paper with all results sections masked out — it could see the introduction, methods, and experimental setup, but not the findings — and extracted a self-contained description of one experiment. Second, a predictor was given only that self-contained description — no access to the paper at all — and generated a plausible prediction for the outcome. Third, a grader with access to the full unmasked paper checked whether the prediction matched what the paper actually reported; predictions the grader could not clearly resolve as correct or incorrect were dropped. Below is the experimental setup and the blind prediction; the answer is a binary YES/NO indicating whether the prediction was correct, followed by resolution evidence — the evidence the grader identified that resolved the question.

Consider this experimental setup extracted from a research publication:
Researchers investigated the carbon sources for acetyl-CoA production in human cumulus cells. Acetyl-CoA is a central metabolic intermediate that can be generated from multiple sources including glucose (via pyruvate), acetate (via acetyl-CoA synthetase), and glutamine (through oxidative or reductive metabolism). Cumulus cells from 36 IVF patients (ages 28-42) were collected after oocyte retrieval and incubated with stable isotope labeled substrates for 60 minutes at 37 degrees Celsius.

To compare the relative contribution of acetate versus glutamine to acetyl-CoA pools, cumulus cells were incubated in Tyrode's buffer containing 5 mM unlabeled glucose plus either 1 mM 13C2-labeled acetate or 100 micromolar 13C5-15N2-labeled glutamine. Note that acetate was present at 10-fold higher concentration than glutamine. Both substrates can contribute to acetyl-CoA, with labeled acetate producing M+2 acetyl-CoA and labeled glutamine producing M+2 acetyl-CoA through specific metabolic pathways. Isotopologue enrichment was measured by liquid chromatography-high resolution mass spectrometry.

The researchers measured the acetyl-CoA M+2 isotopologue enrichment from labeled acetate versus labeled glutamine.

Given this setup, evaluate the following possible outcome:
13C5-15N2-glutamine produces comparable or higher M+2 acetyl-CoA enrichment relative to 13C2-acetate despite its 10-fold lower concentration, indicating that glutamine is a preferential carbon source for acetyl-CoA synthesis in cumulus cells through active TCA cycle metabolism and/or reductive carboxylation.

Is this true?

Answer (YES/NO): NO